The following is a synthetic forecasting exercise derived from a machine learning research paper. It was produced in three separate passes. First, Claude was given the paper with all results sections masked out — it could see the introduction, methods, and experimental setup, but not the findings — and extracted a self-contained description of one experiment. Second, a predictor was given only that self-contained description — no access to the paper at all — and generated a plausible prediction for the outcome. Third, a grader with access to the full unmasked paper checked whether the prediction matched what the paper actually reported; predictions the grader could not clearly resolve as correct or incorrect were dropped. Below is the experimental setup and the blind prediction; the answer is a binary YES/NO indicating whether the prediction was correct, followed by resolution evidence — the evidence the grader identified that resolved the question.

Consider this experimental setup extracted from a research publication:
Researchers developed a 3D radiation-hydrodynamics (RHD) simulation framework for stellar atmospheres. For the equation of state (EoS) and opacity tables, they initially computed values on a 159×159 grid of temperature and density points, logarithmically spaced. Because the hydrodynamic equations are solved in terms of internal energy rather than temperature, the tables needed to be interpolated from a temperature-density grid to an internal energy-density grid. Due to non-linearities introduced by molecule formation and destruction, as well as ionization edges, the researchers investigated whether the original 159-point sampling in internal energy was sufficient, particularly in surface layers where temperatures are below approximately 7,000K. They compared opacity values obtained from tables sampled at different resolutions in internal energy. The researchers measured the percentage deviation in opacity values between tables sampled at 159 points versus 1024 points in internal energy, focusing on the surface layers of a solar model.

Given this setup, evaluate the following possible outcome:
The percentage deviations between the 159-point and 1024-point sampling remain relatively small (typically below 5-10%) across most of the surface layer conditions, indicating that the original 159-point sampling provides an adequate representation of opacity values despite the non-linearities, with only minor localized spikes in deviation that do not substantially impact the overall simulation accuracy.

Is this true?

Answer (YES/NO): NO